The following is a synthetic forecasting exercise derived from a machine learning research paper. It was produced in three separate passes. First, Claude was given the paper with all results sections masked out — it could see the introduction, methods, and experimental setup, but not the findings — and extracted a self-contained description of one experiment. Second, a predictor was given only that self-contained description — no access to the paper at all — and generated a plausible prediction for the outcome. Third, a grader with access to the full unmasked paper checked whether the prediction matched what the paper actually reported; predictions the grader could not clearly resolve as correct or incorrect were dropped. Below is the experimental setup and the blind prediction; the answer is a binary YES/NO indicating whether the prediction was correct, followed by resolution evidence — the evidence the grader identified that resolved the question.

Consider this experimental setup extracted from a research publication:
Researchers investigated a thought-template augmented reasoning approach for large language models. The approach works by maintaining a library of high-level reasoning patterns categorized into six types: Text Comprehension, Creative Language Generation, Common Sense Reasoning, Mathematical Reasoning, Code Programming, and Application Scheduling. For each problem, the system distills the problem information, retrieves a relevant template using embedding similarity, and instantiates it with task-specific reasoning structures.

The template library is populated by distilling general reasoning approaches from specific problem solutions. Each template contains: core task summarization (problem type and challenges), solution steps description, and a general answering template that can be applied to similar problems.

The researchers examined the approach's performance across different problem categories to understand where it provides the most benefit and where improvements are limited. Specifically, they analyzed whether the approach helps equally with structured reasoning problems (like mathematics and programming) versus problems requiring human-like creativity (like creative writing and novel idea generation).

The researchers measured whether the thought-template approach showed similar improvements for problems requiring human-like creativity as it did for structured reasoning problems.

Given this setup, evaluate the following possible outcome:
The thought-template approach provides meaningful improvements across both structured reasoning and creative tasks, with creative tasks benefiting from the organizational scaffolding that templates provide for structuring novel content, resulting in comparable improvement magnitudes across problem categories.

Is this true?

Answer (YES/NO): NO